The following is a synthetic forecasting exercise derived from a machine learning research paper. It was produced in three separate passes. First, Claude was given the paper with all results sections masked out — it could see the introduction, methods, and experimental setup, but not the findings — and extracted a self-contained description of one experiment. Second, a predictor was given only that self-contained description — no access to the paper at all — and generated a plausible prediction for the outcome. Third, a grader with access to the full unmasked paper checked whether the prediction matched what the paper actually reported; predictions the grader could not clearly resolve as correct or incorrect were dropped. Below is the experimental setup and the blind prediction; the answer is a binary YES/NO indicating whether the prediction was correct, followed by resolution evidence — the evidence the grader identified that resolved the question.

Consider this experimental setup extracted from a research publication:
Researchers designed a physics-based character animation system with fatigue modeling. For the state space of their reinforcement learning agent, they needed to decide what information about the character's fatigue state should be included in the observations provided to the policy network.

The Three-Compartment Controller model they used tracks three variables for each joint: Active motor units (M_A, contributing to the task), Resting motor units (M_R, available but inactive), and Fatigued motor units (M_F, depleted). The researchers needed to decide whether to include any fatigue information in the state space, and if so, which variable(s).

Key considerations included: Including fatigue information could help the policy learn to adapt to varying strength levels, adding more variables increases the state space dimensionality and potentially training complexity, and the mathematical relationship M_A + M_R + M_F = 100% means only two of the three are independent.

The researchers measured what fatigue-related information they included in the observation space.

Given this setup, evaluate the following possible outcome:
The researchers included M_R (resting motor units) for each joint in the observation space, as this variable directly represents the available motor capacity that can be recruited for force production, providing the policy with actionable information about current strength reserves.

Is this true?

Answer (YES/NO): NO